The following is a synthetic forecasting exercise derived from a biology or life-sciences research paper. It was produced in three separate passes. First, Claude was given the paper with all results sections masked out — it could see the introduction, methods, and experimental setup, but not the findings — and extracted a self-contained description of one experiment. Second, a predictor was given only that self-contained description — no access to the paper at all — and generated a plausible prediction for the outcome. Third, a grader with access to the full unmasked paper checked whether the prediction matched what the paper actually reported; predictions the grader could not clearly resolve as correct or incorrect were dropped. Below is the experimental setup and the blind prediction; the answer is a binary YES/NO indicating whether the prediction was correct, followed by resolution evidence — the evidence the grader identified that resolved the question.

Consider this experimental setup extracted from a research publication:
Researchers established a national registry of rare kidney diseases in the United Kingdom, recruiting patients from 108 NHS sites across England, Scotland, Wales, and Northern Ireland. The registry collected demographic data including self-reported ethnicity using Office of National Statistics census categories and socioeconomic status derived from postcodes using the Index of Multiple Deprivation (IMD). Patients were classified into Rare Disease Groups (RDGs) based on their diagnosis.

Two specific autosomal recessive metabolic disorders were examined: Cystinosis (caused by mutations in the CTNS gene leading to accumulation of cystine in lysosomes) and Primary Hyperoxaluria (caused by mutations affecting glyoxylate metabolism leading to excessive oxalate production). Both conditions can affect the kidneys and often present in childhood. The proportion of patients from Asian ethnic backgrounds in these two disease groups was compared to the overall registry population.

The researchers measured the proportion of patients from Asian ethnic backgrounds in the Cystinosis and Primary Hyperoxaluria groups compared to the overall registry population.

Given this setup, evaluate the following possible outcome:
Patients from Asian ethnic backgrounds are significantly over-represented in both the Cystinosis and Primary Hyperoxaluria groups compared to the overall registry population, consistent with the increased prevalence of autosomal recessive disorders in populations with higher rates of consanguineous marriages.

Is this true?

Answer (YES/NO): YES